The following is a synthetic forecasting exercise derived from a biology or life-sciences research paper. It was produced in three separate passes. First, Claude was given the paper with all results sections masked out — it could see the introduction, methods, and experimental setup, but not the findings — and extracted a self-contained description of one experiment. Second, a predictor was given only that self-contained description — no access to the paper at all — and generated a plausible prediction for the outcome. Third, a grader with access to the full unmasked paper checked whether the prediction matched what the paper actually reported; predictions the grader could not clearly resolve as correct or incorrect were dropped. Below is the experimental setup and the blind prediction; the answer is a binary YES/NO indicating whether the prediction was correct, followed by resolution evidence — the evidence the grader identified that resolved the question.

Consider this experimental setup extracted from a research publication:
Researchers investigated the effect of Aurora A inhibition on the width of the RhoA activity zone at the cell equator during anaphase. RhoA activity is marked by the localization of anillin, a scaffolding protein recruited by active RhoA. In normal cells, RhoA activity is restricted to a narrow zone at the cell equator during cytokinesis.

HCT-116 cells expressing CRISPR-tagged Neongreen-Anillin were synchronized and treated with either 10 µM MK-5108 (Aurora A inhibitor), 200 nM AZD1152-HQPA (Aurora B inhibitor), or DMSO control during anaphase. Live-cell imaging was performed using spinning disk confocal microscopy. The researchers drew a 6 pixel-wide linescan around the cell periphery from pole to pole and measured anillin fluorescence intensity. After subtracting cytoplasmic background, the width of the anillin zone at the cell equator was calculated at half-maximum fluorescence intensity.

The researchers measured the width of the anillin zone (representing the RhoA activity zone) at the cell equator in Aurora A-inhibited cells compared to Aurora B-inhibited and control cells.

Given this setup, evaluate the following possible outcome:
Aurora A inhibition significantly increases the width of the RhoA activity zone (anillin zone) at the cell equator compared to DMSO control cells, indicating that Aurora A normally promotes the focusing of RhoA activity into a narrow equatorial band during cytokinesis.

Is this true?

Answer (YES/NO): YES